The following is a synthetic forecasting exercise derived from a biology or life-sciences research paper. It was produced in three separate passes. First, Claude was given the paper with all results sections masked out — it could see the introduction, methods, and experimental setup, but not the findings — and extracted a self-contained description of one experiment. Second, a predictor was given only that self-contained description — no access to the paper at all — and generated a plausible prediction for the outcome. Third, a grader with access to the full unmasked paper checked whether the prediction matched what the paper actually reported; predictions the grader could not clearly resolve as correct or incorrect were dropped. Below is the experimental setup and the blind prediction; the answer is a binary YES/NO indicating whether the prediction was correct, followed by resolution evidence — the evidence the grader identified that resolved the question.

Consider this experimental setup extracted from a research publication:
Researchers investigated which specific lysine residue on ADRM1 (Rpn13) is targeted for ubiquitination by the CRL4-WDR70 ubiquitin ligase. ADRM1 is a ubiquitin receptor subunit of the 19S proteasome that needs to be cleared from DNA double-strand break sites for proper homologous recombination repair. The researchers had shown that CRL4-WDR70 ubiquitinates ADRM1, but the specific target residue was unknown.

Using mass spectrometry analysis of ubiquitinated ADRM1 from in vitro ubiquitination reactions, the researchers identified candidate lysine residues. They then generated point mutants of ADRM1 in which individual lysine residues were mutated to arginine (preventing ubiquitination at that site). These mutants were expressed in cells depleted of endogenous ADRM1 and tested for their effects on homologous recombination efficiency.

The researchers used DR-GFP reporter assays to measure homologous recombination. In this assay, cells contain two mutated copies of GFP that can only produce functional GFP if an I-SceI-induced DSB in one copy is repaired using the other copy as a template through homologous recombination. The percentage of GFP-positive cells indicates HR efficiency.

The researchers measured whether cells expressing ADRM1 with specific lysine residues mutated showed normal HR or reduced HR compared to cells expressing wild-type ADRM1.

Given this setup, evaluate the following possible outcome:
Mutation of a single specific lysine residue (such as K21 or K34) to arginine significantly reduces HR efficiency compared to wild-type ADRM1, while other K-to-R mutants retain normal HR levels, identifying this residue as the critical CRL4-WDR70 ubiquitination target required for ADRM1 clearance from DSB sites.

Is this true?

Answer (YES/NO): YES